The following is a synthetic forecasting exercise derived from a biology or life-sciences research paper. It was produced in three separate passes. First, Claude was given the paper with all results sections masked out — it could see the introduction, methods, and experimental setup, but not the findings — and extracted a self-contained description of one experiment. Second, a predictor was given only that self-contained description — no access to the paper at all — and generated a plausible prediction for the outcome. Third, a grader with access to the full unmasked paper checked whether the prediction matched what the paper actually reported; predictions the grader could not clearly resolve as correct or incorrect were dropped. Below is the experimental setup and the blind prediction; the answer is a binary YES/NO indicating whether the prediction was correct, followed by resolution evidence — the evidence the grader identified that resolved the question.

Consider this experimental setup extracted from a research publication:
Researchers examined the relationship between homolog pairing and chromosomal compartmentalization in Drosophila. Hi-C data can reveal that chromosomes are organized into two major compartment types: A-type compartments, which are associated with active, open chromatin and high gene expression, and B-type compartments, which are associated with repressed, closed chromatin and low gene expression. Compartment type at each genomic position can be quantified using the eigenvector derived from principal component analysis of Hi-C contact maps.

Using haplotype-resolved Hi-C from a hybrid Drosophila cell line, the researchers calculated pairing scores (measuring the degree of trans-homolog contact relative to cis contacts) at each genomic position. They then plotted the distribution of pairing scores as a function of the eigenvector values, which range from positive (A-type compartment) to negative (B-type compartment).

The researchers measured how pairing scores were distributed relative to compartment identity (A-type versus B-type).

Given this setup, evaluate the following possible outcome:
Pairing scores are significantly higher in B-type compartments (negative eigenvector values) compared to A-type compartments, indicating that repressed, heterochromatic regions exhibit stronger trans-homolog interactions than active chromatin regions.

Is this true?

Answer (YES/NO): NO